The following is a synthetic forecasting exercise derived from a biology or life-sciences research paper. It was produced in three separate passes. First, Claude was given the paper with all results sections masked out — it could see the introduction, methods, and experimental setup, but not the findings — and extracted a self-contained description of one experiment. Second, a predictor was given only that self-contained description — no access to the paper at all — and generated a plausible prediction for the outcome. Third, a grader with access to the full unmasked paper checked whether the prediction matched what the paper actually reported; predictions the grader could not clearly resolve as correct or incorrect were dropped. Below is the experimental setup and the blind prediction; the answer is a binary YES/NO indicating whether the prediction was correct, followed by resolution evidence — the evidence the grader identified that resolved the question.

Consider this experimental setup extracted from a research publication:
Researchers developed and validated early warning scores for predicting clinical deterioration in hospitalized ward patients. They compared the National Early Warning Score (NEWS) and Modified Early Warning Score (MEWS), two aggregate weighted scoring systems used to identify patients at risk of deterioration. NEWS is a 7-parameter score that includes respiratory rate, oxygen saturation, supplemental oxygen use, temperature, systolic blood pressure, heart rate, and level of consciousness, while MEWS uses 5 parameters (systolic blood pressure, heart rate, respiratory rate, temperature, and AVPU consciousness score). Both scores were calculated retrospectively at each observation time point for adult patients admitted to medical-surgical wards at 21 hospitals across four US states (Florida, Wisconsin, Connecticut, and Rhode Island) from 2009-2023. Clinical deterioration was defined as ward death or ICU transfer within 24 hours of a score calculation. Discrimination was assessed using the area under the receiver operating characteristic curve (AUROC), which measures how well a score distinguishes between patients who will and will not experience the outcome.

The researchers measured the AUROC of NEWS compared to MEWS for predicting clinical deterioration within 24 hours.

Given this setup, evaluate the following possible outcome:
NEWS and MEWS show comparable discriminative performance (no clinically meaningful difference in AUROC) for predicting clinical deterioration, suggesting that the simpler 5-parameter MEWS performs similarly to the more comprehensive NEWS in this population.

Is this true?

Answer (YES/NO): NO